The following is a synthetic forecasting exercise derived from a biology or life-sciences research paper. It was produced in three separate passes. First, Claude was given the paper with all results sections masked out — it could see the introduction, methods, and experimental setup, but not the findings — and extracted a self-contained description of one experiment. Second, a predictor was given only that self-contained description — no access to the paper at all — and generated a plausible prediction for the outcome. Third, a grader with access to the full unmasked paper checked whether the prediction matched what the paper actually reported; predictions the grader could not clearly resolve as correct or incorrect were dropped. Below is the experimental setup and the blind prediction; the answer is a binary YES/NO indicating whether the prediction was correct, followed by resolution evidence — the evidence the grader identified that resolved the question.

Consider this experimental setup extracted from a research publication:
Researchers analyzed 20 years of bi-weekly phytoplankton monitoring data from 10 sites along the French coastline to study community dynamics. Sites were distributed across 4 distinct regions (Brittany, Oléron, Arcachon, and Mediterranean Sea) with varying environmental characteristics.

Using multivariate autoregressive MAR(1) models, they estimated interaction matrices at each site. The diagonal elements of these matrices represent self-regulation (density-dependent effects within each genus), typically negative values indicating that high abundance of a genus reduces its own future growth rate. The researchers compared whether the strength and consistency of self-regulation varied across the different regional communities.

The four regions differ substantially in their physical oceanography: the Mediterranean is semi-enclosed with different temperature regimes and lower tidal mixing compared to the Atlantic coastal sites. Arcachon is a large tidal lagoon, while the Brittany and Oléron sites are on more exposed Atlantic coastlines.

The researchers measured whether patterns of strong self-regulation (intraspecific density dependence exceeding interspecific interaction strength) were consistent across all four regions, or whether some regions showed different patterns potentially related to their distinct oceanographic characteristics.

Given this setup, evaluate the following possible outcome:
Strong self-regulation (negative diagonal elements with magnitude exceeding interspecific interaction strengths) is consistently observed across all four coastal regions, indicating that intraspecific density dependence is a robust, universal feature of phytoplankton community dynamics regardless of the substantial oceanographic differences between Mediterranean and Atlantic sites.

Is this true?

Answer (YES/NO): YES